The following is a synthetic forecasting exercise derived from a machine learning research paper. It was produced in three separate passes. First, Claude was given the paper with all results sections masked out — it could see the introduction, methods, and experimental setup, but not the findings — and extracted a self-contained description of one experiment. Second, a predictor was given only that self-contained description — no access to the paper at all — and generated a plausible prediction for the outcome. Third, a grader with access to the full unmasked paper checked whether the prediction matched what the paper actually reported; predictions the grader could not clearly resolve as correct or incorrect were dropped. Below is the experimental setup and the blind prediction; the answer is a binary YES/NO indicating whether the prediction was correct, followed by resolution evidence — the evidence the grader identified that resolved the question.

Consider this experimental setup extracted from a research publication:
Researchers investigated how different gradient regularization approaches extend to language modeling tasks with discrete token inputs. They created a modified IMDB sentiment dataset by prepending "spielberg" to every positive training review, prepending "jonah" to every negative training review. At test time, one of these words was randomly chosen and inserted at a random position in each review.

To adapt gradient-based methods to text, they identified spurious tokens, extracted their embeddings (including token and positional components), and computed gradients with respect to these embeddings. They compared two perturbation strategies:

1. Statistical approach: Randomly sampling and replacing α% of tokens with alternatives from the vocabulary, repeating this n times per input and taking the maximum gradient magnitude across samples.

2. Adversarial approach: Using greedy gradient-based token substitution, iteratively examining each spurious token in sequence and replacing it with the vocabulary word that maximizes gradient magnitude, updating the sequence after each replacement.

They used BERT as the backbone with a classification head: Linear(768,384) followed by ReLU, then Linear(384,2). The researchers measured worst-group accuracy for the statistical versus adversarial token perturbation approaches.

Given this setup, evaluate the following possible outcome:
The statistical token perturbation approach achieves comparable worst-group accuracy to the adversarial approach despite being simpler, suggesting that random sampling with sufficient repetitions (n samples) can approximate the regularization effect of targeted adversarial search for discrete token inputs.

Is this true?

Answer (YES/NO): NO